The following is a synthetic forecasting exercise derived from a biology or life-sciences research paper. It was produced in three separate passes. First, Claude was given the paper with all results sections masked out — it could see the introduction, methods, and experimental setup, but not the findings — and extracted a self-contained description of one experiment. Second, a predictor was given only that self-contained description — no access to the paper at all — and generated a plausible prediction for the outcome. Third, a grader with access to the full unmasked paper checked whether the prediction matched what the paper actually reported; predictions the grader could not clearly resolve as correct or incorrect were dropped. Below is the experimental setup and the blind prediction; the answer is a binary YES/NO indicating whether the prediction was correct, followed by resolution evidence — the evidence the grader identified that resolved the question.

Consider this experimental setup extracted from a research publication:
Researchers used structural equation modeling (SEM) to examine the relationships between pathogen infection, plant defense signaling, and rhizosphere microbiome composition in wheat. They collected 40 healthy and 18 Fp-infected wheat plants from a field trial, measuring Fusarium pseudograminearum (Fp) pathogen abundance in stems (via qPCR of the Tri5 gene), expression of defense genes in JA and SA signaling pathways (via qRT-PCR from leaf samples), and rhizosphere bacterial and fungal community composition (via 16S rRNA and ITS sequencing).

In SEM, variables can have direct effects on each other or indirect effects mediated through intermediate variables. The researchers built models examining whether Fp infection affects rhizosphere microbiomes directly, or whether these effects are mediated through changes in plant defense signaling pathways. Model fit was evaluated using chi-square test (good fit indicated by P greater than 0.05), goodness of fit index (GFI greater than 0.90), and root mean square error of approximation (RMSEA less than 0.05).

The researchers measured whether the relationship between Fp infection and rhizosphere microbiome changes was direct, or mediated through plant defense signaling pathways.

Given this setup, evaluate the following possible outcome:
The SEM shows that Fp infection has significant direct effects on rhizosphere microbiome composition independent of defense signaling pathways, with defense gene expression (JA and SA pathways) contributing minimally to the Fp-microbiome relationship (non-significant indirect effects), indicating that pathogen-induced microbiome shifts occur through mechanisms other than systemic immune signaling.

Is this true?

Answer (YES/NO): NO